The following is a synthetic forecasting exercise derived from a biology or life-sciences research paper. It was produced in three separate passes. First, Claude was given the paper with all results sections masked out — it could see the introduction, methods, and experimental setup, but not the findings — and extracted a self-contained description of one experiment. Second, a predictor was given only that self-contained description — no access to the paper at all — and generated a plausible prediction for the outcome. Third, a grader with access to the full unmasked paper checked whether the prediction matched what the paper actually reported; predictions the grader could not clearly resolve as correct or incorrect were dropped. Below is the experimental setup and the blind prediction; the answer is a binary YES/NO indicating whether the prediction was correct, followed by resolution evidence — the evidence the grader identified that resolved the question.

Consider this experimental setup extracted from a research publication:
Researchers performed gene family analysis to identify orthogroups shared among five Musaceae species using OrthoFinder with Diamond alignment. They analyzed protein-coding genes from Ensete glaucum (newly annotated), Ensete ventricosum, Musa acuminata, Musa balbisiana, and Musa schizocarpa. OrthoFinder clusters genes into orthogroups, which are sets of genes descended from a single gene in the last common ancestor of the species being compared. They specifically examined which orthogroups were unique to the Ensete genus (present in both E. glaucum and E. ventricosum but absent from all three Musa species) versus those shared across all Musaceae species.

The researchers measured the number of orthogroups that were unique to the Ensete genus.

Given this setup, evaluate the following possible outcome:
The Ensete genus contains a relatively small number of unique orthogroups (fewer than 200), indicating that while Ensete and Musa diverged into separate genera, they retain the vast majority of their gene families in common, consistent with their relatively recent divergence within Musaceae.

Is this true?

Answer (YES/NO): NO